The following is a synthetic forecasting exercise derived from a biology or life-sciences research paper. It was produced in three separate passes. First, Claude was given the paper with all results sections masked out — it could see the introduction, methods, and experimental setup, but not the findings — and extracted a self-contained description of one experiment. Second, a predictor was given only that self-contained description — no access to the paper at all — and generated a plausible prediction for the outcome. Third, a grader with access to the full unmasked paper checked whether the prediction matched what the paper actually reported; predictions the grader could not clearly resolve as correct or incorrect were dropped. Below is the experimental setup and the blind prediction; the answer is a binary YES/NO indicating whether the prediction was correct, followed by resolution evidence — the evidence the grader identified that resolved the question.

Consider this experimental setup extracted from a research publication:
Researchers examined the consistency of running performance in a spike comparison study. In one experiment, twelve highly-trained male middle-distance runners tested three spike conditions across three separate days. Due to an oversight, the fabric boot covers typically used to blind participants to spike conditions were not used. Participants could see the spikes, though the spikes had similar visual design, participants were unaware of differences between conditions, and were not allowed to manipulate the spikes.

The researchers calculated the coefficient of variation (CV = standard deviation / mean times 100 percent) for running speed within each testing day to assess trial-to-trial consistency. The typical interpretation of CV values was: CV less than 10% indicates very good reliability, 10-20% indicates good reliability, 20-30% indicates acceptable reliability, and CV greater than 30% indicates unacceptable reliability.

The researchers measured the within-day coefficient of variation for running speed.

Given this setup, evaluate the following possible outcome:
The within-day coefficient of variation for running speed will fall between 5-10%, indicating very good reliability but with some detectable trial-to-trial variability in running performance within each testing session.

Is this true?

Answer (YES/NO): YES